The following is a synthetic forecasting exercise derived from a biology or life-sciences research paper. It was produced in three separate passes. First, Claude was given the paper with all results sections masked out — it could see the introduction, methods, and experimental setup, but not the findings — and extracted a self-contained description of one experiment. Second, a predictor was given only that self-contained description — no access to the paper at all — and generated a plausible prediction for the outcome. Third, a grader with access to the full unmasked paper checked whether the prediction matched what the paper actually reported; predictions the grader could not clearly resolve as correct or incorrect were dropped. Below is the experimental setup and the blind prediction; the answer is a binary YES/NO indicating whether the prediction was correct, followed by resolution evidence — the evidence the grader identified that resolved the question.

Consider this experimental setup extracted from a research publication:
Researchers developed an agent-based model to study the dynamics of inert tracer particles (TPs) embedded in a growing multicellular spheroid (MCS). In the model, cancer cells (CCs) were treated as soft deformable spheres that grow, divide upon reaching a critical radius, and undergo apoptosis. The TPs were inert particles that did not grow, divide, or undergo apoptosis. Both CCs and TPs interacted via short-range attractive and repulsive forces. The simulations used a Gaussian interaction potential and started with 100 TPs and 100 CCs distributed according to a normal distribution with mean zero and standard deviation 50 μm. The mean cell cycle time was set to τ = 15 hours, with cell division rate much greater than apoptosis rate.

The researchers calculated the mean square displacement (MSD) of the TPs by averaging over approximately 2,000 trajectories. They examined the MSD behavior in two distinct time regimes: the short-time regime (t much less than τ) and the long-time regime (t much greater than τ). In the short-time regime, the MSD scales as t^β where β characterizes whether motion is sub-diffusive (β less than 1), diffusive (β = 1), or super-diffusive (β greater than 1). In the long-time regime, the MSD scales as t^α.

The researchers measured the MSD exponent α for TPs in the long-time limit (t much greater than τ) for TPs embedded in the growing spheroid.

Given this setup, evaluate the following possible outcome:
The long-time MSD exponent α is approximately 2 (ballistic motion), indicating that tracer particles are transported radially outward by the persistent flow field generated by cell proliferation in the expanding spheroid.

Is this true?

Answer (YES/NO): NO